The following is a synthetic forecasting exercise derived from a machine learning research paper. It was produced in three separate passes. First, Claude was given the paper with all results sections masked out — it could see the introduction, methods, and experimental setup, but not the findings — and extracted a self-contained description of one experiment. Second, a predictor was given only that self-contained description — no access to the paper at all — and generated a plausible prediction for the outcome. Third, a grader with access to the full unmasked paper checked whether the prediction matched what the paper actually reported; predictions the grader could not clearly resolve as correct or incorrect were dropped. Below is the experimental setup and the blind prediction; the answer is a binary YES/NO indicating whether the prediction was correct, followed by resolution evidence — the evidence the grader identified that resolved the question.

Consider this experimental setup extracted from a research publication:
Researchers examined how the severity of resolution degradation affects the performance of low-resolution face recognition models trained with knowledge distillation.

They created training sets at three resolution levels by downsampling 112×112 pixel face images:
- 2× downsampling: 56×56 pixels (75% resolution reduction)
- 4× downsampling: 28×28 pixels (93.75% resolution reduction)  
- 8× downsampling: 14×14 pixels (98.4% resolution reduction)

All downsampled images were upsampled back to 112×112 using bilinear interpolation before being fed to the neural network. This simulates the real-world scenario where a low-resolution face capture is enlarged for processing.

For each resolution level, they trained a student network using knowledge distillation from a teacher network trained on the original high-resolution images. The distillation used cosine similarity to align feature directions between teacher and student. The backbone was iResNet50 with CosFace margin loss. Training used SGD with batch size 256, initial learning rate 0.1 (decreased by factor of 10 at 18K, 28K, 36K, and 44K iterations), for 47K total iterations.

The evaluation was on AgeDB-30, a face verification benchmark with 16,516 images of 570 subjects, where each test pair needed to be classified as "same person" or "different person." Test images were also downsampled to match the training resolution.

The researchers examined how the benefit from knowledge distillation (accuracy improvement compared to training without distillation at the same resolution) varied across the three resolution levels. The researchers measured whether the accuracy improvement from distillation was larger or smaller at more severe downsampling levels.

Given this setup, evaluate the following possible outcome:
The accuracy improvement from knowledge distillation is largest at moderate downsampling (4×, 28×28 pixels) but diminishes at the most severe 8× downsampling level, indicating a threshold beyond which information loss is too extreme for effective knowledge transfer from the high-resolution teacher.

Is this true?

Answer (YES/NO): NO